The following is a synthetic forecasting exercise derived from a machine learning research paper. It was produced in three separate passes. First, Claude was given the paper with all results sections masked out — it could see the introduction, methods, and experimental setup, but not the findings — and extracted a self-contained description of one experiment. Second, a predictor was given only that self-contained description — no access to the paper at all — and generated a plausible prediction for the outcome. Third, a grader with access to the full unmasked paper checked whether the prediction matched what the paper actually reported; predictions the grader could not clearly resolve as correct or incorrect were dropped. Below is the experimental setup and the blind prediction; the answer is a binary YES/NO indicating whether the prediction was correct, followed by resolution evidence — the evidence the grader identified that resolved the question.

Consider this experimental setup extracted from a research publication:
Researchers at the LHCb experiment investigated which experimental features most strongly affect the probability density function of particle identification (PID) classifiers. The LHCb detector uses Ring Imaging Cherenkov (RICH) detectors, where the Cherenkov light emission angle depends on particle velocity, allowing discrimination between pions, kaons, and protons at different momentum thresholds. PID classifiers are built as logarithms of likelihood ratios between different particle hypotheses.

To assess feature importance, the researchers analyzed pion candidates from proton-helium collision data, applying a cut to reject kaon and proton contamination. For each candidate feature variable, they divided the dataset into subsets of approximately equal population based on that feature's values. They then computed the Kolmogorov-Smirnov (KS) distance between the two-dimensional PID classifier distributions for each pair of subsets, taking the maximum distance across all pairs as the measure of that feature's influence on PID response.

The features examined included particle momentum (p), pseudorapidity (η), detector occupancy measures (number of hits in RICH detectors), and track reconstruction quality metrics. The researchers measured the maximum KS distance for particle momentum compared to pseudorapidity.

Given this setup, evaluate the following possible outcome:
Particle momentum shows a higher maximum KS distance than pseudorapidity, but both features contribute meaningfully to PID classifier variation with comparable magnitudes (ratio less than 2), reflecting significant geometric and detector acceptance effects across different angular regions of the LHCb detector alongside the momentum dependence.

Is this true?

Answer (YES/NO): YES